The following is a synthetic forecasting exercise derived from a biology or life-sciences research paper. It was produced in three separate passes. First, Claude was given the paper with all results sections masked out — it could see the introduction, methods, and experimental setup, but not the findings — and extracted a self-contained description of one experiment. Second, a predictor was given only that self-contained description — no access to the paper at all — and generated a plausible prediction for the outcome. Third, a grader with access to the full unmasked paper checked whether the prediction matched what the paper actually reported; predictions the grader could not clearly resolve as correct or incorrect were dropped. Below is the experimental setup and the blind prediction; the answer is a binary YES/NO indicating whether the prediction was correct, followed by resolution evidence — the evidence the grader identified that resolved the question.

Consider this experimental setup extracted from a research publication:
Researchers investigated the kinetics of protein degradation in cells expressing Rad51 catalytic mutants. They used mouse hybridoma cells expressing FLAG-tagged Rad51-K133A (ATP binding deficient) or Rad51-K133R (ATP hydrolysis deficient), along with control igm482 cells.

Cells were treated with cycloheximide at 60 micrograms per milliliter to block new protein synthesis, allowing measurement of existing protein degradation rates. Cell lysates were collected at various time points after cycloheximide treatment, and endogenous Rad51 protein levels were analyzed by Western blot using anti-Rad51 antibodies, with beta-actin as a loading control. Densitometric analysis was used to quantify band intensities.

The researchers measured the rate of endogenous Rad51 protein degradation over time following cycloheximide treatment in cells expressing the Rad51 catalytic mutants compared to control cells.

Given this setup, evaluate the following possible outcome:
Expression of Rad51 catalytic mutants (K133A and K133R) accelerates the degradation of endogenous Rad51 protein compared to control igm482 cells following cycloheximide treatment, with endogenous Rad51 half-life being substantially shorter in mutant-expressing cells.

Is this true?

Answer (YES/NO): YES